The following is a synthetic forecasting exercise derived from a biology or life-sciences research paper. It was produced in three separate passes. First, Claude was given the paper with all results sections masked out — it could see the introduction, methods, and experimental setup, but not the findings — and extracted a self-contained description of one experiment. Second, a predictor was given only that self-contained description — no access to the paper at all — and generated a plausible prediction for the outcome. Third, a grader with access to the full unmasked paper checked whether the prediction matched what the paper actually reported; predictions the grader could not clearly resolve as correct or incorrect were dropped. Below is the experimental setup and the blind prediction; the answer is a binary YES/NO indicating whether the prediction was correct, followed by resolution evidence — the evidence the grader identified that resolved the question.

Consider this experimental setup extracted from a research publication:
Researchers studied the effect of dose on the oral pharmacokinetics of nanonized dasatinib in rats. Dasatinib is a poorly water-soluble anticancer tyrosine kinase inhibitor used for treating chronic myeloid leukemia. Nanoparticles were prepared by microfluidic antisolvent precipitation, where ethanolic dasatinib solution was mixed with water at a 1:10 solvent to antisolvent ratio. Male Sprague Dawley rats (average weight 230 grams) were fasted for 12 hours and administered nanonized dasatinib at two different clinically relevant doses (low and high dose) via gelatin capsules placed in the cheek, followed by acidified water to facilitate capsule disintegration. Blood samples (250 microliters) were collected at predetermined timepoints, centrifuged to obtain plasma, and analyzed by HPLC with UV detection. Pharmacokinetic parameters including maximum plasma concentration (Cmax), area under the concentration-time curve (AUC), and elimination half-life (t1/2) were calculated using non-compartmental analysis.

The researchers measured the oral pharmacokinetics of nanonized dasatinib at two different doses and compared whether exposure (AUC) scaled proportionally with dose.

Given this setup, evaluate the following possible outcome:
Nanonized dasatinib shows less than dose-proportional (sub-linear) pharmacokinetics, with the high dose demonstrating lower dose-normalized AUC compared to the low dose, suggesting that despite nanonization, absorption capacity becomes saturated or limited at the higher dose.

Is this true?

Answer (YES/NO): YES